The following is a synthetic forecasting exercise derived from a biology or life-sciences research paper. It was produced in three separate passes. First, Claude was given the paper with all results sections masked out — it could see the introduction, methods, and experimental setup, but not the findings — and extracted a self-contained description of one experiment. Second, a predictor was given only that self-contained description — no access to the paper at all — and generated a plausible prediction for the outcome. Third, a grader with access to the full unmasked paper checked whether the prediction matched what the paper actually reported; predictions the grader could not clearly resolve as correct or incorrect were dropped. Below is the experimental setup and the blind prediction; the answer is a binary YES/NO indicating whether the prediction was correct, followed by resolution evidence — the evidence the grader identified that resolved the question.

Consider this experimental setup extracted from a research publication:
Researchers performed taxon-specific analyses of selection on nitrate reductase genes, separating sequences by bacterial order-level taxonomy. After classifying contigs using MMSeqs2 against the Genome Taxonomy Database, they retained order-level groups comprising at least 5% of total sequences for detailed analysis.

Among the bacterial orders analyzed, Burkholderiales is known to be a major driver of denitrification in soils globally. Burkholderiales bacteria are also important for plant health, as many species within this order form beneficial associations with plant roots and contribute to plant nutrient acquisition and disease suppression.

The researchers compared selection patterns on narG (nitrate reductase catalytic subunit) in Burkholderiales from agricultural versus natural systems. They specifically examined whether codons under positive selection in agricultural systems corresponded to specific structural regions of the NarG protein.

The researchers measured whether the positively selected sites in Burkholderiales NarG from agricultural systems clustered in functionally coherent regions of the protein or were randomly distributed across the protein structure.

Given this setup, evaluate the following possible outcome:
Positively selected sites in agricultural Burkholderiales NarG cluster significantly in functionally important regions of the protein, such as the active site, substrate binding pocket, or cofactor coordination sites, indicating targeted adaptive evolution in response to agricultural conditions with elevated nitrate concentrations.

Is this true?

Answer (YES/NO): NO